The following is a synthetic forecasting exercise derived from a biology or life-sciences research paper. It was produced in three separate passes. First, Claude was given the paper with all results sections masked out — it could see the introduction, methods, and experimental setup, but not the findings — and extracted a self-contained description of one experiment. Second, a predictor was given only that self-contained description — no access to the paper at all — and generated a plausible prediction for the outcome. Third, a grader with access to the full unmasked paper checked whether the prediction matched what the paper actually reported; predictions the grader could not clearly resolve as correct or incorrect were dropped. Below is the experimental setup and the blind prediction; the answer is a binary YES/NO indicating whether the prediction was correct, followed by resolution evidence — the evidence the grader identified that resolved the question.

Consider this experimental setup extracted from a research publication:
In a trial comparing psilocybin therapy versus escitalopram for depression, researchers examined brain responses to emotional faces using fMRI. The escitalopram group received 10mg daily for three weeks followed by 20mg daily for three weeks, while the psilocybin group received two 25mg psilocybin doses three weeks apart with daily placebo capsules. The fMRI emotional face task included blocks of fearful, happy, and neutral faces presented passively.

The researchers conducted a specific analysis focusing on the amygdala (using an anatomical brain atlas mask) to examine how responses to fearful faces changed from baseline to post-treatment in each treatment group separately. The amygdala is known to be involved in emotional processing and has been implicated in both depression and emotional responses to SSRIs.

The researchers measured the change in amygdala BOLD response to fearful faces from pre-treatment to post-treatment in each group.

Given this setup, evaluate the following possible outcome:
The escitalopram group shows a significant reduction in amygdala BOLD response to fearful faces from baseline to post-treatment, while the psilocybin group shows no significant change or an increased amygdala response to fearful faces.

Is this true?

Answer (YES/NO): YES